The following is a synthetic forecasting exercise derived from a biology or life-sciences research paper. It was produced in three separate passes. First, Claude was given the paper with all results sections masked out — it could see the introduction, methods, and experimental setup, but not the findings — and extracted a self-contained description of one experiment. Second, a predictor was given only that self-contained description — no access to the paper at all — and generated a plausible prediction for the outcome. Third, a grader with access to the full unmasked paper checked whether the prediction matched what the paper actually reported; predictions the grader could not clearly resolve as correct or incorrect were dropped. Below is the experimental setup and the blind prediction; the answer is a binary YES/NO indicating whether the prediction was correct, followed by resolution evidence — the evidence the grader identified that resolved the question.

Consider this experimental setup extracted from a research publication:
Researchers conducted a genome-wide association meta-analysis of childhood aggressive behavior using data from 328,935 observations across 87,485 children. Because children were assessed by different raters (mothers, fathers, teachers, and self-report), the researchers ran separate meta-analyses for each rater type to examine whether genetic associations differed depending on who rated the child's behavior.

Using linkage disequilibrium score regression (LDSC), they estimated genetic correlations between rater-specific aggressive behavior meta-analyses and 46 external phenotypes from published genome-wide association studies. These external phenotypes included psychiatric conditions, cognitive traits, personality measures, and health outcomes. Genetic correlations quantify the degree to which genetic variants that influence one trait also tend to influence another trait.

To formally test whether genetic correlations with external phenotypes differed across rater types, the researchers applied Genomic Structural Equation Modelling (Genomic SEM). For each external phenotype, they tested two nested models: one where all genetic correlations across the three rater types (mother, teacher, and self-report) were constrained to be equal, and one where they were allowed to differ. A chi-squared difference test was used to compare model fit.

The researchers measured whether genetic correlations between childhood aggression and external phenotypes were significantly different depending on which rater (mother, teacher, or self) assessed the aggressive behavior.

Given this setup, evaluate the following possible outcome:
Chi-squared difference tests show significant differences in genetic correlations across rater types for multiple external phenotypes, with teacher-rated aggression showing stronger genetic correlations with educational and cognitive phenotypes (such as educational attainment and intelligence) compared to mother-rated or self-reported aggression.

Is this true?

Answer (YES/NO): NO